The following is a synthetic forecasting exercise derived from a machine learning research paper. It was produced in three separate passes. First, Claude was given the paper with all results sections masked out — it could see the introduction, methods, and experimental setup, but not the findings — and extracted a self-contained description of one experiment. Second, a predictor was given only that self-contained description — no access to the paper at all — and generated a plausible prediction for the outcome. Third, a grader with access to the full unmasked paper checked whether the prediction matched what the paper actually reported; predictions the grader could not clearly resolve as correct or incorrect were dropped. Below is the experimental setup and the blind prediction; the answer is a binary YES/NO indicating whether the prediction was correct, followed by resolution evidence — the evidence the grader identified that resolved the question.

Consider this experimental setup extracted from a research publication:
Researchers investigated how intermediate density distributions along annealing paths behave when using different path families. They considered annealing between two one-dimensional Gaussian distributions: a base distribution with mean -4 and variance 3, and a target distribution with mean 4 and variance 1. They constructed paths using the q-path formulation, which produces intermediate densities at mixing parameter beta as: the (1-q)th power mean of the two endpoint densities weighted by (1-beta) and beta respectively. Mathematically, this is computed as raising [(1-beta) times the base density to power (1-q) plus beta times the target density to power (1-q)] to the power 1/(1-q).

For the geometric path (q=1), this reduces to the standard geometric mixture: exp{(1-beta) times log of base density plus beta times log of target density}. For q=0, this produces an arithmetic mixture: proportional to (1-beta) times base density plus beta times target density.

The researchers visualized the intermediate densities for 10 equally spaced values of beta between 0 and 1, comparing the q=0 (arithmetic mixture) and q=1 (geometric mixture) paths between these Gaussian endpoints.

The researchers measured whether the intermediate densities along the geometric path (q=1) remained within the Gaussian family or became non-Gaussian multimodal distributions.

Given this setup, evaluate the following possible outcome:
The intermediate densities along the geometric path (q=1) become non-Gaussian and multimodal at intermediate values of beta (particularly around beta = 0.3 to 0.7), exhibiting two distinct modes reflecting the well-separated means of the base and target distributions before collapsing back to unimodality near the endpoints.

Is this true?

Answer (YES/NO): NO